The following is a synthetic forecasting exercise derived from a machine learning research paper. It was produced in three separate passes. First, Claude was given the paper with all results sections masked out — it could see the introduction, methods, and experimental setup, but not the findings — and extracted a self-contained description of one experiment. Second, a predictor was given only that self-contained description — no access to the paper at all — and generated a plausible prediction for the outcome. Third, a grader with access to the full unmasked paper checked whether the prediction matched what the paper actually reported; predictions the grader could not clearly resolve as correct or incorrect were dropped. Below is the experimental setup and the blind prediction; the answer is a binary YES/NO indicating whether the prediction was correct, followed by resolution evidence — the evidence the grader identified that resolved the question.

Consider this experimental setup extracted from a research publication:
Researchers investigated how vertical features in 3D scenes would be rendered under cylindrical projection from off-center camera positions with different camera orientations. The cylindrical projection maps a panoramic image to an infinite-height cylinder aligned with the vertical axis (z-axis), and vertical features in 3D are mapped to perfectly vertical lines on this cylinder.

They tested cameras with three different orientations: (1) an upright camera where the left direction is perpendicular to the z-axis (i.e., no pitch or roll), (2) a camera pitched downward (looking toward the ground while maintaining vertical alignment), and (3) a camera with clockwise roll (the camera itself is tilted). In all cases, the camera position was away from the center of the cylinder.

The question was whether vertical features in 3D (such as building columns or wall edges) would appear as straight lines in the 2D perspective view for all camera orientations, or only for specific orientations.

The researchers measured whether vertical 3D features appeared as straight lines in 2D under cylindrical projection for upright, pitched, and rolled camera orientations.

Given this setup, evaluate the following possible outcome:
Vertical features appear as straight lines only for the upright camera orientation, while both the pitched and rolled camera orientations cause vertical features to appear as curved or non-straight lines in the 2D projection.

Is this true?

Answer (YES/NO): NO